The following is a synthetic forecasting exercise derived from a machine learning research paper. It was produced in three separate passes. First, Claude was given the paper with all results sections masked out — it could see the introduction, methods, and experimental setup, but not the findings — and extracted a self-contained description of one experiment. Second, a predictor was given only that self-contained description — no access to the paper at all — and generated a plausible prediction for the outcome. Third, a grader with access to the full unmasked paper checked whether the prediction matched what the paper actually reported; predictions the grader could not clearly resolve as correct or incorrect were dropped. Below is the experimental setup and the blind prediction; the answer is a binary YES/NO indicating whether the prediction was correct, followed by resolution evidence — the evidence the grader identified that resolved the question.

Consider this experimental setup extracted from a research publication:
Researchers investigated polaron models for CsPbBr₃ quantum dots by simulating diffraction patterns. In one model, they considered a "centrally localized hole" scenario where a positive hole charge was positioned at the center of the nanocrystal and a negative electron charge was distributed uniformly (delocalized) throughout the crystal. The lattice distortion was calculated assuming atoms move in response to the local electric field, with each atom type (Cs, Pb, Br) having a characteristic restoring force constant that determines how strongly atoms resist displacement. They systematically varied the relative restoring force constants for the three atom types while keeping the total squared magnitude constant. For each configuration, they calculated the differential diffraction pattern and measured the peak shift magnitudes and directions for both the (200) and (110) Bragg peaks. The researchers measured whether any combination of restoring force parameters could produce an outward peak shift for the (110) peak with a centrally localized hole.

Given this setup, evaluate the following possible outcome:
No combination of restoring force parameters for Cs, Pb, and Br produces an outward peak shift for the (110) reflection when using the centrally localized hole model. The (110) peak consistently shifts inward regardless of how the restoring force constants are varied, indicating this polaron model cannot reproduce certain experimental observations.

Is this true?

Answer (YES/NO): YES